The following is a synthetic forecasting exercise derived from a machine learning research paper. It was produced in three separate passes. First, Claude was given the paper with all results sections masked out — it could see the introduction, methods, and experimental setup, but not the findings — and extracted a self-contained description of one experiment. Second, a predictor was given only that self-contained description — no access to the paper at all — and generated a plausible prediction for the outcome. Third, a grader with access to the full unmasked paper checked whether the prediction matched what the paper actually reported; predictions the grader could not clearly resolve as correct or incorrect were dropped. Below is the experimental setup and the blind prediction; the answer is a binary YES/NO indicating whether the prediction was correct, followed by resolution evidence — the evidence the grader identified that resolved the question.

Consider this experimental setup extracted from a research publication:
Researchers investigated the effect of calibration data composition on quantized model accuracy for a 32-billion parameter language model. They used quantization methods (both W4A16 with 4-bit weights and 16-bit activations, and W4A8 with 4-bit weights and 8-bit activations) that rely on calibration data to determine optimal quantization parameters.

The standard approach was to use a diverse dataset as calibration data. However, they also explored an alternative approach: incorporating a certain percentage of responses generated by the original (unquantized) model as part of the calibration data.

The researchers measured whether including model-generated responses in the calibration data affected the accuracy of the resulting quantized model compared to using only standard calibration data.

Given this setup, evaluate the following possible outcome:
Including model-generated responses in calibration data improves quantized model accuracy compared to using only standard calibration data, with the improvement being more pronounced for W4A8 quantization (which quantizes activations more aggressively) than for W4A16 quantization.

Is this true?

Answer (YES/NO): NO